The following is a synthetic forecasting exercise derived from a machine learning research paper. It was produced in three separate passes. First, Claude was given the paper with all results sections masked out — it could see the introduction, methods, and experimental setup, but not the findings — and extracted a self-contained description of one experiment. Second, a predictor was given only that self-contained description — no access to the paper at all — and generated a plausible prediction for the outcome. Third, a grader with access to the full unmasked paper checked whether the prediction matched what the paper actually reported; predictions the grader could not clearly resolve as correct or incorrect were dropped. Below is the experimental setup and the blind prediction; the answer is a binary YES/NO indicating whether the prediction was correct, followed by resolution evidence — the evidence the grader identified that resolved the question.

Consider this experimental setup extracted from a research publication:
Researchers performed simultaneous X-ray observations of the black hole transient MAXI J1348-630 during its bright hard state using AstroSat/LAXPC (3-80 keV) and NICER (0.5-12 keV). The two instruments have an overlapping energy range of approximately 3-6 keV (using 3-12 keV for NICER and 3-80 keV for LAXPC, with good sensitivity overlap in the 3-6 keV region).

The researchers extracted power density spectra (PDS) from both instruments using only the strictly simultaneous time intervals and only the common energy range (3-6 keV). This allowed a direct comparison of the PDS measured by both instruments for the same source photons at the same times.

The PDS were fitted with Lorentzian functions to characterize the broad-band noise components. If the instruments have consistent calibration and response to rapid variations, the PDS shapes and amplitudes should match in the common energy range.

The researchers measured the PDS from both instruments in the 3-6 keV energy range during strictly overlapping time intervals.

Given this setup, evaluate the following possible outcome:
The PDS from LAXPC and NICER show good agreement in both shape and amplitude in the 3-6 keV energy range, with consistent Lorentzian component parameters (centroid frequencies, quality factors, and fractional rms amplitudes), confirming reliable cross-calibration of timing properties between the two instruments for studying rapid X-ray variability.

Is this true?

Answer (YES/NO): NO